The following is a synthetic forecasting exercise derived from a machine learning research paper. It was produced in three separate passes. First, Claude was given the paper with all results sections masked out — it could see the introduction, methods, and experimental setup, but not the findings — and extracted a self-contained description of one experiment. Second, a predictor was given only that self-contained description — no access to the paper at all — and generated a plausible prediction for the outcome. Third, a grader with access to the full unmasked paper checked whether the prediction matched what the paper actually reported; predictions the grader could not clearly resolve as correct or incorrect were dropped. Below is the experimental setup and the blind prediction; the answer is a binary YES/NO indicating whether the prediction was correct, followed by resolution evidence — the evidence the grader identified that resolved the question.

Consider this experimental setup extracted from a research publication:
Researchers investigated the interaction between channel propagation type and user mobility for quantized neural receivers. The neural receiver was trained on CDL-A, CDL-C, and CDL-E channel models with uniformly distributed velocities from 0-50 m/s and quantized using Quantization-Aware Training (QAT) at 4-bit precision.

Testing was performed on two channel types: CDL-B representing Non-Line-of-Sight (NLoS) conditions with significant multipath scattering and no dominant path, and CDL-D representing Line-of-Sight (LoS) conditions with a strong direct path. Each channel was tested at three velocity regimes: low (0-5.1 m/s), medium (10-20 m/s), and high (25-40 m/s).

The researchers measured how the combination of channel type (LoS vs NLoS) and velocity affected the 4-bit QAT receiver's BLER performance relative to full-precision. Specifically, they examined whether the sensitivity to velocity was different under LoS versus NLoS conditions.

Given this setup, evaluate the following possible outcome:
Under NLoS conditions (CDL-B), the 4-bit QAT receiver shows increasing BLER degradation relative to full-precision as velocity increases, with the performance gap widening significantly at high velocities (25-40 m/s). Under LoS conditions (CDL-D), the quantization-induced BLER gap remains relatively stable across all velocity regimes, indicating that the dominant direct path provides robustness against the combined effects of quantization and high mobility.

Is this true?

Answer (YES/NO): NO